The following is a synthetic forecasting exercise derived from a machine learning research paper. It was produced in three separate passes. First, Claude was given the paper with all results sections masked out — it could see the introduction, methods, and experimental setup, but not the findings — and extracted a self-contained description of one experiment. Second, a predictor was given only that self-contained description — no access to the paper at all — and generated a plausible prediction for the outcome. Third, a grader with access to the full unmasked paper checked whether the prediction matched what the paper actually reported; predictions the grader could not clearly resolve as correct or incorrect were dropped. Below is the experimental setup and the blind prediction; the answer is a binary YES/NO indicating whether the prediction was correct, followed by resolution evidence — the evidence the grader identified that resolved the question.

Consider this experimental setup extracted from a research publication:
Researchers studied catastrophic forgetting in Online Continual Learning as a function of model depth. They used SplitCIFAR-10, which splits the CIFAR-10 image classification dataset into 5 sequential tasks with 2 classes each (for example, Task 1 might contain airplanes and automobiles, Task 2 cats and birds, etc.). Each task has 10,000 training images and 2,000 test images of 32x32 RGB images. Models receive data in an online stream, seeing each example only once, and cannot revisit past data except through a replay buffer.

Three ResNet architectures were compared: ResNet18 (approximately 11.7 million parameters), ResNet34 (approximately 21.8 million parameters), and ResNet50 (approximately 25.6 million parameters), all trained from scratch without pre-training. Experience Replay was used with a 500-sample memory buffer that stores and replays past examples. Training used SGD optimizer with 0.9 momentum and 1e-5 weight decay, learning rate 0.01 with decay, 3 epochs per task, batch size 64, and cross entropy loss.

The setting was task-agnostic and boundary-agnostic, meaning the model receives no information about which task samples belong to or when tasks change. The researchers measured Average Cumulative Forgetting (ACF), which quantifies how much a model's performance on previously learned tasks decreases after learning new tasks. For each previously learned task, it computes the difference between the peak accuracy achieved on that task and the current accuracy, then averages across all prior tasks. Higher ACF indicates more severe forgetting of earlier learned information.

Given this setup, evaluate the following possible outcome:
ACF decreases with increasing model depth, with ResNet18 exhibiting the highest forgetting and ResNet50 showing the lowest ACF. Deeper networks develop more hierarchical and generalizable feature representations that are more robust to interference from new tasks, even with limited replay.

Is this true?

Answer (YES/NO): NO